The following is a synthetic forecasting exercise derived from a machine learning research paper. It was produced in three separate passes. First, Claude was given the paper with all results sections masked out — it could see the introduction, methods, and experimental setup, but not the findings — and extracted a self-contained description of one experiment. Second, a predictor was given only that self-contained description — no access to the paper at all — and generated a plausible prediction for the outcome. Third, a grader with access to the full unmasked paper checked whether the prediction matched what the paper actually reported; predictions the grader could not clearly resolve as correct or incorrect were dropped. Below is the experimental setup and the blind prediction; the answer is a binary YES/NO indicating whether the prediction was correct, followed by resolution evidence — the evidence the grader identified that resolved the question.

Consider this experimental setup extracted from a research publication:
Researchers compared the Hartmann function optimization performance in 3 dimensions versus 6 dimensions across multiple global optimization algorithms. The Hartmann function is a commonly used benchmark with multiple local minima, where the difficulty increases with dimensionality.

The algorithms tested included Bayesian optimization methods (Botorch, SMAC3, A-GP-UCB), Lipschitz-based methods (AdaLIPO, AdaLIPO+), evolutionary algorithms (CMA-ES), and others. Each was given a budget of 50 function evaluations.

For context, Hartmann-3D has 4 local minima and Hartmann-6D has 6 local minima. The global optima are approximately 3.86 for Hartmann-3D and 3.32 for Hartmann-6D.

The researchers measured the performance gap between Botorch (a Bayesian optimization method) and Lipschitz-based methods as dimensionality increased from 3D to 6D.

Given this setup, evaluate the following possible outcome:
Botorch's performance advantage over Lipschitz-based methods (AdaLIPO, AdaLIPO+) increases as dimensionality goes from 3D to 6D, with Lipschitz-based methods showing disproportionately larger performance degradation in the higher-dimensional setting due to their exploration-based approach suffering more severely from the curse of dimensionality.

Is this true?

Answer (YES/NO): YES